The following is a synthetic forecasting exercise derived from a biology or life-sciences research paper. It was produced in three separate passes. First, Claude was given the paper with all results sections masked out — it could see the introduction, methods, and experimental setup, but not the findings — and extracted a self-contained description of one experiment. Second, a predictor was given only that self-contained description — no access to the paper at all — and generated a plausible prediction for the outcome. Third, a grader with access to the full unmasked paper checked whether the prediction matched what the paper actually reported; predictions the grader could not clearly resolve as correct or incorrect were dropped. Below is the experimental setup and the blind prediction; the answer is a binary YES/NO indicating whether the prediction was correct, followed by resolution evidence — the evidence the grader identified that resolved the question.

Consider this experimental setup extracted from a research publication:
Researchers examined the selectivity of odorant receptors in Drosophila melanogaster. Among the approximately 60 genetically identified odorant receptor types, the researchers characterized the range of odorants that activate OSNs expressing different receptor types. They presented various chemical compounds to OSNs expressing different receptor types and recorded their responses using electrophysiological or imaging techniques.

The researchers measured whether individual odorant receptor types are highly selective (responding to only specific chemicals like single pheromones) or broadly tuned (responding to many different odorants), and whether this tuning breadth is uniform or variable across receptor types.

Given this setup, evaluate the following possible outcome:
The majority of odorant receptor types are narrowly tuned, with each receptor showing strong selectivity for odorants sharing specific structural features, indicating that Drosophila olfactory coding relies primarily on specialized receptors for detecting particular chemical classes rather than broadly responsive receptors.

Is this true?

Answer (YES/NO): NO